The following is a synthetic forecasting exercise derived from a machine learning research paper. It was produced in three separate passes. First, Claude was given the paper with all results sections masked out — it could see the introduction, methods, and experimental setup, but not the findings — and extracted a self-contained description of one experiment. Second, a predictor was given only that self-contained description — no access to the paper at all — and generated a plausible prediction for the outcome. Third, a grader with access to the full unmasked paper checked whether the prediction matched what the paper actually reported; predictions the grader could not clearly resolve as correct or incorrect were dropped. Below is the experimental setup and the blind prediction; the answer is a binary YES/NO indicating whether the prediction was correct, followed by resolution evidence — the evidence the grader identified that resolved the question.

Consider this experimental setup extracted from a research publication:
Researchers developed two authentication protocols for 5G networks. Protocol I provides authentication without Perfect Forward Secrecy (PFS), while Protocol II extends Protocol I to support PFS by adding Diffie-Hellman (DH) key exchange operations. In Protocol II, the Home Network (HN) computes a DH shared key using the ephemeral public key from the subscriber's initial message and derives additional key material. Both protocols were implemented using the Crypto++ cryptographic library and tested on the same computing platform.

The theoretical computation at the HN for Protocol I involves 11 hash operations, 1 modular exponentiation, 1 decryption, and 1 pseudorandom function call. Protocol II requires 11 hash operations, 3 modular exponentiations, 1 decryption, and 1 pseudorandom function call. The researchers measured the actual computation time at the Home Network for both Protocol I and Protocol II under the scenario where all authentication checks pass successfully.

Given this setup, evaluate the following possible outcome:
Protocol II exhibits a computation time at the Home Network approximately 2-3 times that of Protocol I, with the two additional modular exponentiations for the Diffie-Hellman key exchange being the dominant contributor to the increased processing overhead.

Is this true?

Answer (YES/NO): NO